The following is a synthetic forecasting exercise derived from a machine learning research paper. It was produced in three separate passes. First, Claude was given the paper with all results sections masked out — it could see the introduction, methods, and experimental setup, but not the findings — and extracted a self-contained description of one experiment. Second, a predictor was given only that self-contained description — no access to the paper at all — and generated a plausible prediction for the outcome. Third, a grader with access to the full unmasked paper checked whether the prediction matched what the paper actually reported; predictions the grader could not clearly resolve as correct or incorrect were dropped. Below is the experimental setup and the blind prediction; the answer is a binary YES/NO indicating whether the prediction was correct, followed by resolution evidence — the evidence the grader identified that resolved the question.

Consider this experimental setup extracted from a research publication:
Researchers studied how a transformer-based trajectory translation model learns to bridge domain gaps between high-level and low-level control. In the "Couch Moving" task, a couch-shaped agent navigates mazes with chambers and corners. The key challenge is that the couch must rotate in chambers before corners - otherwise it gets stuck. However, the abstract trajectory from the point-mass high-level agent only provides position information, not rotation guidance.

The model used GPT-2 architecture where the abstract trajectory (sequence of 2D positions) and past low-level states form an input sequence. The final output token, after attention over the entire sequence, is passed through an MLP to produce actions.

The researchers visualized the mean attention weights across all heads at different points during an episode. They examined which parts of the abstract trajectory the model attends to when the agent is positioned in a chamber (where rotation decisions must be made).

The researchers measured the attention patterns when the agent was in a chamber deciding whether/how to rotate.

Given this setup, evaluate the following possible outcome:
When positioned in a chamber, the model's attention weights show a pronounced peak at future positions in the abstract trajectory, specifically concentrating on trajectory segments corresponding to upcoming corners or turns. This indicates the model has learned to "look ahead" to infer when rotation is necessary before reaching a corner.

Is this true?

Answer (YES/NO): YES